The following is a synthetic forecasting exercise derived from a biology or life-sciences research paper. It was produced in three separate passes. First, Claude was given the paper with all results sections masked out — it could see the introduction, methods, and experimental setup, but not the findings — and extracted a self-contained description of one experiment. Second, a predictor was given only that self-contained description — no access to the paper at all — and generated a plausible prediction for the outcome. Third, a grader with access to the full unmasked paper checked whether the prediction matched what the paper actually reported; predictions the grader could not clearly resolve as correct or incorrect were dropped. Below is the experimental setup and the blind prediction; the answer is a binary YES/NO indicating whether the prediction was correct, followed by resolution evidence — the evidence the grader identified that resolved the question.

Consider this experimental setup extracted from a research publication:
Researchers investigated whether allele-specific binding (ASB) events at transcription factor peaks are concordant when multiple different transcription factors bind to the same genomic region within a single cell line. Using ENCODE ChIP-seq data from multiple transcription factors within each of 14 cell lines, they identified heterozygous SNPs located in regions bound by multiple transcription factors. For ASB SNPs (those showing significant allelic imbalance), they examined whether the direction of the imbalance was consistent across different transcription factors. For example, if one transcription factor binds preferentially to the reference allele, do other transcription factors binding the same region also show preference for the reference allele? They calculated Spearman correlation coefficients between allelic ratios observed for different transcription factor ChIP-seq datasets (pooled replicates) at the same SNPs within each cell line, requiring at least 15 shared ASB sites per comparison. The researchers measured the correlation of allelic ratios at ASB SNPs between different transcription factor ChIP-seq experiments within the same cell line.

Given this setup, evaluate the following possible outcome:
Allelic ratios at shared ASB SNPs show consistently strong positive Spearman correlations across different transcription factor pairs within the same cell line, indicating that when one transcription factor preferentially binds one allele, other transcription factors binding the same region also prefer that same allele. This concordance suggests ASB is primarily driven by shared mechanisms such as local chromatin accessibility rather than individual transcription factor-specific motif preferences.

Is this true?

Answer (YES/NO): YES